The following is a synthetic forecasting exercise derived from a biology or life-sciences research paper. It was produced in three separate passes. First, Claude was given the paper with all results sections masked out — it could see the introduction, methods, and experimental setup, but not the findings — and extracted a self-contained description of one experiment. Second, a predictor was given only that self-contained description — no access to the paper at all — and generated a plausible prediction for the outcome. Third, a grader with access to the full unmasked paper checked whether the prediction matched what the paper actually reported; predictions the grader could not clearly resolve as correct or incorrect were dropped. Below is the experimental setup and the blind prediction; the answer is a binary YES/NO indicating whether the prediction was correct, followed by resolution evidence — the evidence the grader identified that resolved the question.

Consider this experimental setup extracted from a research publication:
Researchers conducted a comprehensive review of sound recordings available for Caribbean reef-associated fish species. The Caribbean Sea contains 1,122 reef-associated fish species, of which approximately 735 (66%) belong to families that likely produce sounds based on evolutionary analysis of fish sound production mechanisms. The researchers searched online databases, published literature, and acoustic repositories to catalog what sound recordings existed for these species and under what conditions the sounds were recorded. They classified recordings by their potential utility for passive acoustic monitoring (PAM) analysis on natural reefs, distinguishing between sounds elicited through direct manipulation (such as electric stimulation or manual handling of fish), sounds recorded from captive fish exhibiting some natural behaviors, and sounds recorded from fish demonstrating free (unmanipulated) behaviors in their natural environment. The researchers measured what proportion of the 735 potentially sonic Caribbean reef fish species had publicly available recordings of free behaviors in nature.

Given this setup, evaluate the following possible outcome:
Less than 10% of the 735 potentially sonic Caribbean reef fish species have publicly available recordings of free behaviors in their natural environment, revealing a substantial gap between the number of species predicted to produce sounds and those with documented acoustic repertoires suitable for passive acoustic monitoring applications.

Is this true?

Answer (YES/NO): YES